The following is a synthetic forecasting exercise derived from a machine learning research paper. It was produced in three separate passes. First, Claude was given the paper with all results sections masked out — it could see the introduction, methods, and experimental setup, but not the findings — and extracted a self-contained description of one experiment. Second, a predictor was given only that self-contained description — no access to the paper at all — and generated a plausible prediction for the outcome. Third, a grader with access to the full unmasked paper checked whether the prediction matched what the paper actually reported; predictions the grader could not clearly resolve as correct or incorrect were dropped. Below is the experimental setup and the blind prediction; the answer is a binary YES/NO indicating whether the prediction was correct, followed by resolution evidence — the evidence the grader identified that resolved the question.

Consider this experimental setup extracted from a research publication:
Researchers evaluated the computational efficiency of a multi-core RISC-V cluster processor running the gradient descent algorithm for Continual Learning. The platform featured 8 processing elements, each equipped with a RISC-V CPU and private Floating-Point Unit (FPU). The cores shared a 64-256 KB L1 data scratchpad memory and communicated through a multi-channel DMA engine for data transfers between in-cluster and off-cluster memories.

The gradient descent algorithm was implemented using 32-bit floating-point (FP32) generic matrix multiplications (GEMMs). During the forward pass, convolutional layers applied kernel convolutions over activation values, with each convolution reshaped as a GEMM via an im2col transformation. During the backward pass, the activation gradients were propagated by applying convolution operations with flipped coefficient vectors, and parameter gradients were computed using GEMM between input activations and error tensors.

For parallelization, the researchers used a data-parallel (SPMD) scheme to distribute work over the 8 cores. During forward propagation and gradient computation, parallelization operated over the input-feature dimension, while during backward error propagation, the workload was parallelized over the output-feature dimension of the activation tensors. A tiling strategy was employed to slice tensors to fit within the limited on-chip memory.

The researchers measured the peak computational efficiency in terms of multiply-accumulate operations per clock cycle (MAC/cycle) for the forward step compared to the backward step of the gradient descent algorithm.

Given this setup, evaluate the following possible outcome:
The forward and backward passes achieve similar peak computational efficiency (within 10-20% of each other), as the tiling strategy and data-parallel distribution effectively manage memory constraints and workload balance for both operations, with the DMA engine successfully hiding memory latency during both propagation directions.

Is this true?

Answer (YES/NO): NO